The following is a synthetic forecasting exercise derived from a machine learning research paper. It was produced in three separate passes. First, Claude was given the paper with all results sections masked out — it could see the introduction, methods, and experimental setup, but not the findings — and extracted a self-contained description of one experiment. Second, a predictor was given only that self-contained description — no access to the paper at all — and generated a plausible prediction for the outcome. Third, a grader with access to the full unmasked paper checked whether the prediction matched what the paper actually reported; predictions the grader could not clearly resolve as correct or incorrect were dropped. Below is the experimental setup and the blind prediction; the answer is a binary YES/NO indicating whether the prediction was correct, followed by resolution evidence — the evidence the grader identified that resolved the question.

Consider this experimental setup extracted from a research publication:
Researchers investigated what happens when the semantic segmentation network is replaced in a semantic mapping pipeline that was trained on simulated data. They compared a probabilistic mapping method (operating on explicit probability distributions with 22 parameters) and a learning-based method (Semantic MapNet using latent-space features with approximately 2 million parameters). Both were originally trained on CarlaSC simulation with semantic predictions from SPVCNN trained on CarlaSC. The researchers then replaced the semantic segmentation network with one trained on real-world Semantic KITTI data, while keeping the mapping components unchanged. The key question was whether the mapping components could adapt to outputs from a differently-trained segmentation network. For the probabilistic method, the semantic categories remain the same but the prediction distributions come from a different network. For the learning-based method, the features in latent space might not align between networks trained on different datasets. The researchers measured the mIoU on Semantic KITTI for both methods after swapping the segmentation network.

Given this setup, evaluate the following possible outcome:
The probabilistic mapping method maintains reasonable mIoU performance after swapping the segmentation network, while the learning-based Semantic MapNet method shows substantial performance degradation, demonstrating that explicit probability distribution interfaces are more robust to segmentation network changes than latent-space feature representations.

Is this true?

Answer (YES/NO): YES